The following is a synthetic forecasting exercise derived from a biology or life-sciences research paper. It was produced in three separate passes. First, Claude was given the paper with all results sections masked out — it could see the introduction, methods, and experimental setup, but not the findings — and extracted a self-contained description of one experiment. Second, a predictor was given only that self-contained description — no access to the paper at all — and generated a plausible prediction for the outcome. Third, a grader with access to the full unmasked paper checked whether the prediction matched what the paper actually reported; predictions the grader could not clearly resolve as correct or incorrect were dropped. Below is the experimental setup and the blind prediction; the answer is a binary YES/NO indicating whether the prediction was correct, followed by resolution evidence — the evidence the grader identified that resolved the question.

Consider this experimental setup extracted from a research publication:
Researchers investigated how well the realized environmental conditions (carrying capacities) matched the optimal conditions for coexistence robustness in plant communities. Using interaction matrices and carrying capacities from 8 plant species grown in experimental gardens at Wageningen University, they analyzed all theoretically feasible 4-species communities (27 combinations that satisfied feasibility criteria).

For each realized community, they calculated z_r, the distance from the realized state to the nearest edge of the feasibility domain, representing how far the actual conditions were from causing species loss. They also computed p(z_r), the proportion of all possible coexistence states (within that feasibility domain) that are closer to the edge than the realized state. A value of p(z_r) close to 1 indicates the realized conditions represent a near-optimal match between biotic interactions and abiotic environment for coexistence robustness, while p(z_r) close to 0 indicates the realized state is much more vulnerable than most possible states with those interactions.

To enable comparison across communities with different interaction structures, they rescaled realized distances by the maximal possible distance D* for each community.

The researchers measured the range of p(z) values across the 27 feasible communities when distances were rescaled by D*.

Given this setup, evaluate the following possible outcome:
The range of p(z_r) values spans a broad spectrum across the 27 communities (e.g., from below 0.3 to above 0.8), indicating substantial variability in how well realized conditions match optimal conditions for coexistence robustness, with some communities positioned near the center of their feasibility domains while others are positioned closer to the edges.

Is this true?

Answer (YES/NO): YES